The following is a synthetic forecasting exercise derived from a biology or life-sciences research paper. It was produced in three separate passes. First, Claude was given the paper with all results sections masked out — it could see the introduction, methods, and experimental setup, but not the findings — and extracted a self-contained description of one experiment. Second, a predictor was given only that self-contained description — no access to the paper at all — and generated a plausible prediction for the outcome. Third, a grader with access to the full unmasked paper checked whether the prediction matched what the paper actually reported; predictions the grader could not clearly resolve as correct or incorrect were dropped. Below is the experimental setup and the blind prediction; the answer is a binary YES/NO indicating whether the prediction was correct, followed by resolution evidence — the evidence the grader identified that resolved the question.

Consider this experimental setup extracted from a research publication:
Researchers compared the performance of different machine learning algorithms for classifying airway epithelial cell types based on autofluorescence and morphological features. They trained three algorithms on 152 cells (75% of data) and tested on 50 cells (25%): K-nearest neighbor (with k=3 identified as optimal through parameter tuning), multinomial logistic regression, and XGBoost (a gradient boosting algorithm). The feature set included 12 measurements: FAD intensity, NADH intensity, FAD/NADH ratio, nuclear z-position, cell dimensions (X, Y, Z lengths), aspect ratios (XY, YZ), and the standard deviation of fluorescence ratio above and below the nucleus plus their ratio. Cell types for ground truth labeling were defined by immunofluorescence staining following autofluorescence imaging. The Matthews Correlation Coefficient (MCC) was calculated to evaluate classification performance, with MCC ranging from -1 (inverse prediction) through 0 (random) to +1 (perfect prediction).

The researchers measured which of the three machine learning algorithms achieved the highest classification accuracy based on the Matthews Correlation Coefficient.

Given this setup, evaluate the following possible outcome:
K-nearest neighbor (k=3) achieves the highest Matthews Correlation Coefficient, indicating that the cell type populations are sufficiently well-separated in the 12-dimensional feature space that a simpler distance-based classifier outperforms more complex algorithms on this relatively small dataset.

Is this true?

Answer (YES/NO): NO